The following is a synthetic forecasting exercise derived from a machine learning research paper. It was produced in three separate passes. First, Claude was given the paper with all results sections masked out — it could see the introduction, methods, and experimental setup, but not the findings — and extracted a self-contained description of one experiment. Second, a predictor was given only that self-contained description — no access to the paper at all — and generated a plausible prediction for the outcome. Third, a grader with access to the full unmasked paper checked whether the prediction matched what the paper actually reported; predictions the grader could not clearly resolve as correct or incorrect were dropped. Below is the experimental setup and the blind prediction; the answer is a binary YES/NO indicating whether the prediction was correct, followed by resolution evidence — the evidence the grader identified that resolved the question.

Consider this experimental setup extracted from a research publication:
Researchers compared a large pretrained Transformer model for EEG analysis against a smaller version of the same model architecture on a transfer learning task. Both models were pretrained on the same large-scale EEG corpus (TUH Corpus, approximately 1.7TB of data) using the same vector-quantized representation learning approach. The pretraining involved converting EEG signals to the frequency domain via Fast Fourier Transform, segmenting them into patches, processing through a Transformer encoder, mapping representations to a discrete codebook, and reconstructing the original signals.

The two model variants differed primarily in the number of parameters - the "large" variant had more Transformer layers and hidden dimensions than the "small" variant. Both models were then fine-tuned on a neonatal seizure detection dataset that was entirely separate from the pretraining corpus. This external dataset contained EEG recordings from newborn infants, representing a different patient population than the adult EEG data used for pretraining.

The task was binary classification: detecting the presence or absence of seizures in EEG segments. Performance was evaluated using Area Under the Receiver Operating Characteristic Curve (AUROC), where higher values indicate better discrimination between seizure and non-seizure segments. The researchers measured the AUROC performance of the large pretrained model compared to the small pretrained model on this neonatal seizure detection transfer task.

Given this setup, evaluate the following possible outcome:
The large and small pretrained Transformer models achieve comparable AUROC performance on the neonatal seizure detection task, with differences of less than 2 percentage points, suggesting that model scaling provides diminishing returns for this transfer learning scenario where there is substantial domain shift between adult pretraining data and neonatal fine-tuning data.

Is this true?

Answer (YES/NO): YES